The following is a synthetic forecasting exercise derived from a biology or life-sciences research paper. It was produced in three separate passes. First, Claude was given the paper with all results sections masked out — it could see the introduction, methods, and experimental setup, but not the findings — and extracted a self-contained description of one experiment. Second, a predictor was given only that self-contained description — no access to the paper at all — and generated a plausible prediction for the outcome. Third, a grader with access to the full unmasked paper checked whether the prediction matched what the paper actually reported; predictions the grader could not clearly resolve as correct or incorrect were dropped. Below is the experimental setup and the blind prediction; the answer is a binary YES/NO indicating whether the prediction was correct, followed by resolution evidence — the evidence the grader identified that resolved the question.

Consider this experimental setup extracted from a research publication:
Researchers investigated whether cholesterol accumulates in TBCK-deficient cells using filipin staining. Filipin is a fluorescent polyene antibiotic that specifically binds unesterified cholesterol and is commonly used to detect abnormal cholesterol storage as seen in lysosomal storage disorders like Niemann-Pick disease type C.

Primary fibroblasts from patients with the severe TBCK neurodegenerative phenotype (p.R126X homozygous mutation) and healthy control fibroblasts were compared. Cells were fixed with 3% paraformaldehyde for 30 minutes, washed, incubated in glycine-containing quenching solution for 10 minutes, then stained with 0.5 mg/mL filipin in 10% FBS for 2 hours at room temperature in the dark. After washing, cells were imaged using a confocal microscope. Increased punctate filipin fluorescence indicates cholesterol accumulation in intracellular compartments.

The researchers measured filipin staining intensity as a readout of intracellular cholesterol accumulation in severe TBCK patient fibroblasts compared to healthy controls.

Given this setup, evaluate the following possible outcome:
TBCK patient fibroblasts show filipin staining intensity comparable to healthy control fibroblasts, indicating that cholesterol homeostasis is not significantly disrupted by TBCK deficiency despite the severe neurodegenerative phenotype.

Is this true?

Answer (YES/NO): NO